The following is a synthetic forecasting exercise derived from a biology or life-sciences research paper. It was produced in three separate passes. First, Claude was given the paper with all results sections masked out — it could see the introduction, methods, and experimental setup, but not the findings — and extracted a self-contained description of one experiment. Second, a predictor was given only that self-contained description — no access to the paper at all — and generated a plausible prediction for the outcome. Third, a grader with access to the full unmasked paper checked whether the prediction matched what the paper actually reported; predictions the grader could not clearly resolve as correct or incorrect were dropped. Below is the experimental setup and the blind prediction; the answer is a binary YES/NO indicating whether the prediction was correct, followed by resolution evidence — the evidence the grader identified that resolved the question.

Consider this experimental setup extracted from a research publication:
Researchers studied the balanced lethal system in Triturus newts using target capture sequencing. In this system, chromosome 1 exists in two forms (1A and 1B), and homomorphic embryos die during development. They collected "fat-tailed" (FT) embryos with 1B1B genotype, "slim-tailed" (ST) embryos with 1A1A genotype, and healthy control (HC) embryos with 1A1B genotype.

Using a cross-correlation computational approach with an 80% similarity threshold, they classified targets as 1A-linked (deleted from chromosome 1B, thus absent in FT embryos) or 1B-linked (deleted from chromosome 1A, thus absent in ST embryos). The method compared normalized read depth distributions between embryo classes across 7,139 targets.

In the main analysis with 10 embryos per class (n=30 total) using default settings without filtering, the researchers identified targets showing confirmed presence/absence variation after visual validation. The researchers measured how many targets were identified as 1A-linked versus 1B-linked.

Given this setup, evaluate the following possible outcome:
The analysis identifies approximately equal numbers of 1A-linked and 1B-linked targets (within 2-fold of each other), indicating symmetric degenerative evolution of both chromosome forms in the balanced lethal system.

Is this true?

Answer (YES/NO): YES